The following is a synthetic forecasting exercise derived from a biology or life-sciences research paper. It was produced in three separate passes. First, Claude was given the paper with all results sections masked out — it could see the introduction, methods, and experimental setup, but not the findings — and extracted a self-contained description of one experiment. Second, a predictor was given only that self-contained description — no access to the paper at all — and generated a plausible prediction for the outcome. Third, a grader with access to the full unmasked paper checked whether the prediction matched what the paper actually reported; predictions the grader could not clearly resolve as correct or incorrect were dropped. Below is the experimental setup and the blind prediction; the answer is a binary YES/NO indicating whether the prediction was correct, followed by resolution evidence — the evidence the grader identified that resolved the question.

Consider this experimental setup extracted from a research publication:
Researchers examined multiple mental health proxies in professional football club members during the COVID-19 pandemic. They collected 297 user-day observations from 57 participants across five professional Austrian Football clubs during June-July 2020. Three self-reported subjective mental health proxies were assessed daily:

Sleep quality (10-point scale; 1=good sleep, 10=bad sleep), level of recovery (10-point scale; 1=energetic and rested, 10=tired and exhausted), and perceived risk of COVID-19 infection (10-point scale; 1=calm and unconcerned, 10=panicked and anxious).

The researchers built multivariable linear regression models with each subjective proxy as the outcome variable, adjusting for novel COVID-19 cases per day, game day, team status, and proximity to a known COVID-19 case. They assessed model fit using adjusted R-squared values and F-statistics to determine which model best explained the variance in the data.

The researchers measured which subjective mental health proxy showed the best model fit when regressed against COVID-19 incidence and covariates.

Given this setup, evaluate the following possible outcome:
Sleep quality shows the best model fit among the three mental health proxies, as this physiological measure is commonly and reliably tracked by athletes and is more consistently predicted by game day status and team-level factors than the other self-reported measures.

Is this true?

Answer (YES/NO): NO